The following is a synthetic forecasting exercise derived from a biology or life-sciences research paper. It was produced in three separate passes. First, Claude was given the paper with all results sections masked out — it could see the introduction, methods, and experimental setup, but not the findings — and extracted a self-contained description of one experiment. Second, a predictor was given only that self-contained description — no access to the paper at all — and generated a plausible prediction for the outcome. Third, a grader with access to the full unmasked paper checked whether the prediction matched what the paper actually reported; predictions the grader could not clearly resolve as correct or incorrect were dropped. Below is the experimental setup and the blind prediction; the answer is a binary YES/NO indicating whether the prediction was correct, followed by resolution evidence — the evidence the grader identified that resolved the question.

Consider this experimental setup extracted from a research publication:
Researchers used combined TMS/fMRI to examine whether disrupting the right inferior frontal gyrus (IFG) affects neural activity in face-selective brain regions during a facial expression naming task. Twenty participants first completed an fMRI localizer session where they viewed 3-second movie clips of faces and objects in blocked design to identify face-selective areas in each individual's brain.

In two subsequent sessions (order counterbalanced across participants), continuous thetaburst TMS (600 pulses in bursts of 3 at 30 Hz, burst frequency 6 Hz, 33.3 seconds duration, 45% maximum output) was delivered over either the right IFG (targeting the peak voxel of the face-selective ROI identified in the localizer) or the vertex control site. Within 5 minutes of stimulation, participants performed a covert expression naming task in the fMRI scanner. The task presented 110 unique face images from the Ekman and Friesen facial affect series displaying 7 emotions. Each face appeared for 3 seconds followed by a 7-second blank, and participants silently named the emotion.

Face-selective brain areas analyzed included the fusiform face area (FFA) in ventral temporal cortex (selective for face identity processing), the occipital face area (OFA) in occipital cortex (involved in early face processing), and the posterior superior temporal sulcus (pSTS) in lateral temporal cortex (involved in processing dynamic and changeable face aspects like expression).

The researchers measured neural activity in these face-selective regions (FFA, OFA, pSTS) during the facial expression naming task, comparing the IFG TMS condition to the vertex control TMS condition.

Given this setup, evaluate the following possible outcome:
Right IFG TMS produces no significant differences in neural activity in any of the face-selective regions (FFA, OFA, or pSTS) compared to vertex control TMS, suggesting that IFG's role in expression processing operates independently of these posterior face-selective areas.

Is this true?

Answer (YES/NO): NO